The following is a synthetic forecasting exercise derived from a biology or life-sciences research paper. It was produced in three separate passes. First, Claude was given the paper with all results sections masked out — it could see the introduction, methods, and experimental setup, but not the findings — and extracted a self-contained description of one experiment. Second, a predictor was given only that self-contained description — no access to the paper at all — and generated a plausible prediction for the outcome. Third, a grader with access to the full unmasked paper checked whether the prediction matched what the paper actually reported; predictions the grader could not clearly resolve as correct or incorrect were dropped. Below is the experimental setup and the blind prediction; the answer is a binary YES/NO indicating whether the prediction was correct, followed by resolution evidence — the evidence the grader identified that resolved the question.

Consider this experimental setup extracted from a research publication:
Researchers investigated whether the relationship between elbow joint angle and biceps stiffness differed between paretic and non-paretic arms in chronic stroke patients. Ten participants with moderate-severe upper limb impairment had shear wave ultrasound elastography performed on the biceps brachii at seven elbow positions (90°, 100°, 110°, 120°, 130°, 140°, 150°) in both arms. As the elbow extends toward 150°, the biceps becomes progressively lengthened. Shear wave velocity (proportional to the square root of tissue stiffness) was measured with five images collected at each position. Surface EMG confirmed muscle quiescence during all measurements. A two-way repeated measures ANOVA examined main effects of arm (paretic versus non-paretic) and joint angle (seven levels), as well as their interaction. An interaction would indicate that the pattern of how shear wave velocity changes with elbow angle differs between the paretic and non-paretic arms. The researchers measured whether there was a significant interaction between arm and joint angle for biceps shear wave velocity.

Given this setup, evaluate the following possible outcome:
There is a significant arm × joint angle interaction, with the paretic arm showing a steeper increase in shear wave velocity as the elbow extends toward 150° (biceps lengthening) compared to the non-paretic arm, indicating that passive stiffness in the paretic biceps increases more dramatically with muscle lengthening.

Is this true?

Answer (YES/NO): NO